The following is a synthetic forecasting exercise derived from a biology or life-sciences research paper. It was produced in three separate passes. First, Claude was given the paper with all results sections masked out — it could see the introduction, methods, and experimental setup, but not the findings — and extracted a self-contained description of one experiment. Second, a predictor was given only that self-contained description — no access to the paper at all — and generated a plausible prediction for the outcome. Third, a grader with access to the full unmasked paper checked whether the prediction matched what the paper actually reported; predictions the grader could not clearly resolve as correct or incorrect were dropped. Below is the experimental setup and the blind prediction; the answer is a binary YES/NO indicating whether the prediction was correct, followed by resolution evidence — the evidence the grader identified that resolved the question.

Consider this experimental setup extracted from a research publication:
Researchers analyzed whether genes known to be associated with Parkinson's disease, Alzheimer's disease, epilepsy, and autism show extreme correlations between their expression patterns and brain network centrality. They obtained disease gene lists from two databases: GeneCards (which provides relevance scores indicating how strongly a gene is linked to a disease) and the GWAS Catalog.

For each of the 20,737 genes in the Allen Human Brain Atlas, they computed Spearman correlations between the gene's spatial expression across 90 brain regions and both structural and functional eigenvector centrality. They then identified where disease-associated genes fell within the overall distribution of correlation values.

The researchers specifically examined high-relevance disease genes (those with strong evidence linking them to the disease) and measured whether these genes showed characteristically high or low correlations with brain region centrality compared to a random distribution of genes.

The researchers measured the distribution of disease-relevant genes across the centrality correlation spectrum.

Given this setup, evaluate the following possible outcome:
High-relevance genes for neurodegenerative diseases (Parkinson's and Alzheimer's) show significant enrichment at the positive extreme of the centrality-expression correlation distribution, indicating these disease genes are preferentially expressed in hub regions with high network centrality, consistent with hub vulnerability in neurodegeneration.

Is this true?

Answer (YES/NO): NO